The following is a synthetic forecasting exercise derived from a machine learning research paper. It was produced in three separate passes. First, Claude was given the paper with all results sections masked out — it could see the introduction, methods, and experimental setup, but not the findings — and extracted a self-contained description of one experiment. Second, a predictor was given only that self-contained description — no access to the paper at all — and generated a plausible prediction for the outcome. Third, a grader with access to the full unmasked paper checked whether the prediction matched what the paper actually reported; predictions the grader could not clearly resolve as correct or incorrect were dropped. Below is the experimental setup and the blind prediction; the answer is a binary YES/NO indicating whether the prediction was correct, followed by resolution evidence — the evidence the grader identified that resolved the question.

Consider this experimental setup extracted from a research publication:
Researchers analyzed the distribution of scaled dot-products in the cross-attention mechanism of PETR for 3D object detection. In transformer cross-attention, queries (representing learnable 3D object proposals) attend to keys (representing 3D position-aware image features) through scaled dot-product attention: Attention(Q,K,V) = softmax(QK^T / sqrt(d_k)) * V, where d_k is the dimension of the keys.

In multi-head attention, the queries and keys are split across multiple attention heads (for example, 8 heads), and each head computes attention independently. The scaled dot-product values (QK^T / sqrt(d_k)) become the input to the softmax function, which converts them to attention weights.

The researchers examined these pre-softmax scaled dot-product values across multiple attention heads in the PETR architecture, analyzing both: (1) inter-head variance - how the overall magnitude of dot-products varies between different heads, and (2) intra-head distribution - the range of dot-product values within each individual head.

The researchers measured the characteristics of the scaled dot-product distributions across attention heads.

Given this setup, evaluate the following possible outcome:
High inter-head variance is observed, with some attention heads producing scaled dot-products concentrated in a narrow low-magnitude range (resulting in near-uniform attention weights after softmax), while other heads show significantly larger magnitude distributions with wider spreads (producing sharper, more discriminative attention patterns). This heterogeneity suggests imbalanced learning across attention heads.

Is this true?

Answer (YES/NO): NO